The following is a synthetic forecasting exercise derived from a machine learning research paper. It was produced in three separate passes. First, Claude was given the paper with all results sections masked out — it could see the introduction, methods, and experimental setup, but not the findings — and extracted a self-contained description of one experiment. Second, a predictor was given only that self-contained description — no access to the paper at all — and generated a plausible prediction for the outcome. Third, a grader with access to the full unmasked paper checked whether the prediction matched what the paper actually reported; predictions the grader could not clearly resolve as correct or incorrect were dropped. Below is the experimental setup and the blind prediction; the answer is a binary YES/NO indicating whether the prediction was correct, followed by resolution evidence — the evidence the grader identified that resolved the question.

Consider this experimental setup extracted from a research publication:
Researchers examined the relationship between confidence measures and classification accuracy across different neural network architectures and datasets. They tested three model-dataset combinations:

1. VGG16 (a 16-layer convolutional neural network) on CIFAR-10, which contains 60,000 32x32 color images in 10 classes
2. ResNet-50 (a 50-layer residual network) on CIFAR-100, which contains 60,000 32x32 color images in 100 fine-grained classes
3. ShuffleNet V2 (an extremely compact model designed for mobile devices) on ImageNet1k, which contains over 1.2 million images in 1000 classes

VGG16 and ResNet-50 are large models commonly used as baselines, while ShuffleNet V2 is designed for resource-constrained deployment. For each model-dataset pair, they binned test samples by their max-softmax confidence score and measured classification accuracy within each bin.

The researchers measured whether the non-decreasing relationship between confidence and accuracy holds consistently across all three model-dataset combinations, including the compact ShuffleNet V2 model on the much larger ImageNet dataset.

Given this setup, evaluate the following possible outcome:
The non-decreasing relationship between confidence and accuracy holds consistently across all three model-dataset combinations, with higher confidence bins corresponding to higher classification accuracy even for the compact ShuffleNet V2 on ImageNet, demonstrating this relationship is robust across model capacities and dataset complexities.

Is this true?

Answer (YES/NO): YES